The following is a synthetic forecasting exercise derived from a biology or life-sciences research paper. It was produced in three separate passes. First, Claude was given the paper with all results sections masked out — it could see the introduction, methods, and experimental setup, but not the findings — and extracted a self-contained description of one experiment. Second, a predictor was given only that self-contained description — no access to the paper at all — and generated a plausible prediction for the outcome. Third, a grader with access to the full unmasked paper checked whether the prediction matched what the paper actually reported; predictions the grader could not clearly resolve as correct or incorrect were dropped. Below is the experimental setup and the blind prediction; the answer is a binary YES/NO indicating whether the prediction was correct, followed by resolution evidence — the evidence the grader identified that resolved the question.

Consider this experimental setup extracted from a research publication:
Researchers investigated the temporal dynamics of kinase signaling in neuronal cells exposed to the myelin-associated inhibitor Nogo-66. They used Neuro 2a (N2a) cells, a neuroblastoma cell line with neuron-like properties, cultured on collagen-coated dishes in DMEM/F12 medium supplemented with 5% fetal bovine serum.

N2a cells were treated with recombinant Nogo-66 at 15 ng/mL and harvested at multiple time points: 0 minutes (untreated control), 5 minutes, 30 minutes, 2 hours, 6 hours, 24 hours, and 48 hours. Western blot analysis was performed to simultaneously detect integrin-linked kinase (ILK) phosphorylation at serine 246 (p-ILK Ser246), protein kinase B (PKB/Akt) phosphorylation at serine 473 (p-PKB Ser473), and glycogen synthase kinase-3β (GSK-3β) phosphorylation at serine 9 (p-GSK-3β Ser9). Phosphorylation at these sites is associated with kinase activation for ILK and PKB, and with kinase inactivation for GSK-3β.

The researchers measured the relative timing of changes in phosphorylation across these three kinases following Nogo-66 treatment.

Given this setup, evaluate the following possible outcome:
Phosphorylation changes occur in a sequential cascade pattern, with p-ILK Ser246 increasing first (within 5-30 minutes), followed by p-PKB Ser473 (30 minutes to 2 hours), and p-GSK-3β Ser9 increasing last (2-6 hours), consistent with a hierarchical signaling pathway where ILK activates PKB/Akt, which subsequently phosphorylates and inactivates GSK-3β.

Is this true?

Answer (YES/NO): NO